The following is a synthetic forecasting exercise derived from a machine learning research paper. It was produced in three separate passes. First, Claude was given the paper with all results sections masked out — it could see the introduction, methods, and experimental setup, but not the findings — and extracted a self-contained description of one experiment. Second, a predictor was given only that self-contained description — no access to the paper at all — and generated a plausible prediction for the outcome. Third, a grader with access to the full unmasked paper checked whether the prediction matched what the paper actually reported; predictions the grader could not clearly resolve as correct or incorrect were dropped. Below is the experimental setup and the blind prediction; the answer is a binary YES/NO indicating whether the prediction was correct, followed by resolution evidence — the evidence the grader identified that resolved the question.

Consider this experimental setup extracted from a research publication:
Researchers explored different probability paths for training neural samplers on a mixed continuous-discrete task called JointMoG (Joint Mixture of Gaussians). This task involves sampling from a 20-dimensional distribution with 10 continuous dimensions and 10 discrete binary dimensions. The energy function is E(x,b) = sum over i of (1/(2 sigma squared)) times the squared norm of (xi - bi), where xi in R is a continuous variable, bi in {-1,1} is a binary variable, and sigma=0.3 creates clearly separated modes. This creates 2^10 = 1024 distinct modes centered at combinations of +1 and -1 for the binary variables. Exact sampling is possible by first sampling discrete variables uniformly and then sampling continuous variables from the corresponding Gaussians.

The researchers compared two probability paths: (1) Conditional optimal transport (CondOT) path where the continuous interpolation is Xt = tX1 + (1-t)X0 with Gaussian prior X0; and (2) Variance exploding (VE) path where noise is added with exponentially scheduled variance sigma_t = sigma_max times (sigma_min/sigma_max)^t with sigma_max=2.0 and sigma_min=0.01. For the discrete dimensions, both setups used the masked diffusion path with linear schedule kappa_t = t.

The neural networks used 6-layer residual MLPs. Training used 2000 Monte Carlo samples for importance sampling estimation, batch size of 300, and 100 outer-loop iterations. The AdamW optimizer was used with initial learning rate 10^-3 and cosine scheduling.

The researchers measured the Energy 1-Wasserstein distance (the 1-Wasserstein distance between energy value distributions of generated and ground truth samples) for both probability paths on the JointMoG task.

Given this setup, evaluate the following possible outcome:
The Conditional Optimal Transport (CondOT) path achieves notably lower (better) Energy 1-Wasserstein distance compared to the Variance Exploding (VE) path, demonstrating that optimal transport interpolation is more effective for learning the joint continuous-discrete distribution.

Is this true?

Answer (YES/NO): NO